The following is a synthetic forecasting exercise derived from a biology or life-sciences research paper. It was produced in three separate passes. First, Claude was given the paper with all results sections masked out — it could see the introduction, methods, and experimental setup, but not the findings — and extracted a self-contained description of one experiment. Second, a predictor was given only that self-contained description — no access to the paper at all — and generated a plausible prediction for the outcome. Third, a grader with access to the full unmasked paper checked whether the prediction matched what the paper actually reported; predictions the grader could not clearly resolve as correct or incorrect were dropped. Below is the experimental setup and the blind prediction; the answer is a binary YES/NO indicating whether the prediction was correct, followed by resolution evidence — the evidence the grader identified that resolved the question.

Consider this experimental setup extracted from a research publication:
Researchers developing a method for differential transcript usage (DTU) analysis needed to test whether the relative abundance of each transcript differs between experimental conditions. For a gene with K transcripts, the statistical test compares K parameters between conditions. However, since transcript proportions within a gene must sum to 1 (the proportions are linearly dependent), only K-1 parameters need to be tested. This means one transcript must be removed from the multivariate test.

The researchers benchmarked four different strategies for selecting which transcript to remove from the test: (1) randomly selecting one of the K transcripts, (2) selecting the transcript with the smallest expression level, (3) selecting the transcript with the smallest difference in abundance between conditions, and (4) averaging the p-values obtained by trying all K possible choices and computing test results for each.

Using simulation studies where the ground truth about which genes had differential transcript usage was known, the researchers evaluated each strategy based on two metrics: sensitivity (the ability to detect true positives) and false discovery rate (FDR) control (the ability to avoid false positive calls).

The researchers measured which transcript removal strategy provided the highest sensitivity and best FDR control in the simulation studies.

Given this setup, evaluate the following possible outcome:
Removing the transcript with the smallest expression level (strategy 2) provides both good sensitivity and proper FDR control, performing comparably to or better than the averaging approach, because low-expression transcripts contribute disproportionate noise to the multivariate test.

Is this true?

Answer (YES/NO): NO